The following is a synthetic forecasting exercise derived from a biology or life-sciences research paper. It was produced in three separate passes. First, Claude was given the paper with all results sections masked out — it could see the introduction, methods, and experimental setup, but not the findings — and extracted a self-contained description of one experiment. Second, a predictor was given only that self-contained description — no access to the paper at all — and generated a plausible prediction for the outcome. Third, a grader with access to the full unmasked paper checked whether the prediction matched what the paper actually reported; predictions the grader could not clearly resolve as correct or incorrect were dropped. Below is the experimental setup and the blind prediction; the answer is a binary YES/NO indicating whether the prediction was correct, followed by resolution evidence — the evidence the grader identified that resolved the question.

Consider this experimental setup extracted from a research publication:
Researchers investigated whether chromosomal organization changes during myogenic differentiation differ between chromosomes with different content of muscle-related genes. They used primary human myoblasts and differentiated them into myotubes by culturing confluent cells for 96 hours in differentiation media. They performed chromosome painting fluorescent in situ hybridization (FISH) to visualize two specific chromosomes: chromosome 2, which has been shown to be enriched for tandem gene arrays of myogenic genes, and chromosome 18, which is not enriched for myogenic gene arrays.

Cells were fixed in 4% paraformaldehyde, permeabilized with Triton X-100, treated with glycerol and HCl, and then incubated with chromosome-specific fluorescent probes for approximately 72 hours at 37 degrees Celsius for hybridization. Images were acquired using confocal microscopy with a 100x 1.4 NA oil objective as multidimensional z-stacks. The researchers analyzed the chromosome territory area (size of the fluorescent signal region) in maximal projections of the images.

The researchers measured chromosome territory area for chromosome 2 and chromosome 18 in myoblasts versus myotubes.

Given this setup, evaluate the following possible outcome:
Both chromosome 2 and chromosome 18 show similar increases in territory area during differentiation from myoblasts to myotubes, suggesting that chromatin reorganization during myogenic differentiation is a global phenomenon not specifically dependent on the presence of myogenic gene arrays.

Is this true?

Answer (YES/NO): NO